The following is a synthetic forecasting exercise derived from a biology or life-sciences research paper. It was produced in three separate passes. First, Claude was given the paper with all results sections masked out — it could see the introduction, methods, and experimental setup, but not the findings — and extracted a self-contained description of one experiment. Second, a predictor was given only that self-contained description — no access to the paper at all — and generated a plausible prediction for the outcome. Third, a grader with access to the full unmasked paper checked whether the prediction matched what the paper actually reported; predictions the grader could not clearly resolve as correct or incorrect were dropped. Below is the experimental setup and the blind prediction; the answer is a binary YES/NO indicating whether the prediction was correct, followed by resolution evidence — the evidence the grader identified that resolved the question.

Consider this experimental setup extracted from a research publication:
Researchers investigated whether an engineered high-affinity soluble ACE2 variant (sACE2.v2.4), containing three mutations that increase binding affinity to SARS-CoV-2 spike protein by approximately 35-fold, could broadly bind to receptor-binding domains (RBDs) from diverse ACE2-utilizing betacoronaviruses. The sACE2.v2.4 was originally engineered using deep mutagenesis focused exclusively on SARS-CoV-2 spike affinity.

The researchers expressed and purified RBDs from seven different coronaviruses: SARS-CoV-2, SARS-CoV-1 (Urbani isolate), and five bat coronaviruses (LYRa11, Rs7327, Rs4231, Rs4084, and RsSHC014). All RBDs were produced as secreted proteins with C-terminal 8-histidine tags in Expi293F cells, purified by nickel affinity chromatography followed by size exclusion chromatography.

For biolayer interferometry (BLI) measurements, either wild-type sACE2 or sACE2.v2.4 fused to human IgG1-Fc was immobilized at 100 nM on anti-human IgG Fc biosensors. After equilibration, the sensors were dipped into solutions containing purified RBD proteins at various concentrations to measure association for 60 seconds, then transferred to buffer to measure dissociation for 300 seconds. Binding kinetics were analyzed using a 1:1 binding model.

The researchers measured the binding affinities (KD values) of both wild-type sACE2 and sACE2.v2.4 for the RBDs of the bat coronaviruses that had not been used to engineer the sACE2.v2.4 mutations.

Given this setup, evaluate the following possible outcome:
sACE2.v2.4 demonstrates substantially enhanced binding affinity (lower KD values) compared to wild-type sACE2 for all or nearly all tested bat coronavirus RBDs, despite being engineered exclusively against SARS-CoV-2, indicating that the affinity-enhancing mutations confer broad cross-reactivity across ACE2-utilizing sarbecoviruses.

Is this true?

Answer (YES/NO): YES